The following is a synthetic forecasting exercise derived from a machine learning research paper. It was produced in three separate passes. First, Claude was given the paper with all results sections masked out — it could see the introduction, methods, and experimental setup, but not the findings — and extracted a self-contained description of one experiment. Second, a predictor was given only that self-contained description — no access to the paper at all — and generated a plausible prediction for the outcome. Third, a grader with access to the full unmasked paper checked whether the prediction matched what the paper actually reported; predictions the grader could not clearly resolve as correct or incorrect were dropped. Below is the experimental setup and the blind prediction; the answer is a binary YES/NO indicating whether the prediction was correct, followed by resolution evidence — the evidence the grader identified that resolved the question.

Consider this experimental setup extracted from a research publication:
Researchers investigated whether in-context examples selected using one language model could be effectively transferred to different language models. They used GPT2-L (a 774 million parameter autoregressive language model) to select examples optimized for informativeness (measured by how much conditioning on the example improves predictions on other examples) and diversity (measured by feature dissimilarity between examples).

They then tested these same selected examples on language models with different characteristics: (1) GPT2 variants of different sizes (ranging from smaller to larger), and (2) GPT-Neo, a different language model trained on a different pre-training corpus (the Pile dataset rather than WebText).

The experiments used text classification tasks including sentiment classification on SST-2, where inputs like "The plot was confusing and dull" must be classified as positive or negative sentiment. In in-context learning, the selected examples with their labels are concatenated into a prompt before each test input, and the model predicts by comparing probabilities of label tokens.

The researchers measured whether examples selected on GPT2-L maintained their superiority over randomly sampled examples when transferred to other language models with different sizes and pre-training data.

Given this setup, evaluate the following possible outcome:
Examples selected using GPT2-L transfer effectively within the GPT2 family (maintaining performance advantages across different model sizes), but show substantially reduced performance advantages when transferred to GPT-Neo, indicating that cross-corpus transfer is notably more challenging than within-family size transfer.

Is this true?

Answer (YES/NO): NO